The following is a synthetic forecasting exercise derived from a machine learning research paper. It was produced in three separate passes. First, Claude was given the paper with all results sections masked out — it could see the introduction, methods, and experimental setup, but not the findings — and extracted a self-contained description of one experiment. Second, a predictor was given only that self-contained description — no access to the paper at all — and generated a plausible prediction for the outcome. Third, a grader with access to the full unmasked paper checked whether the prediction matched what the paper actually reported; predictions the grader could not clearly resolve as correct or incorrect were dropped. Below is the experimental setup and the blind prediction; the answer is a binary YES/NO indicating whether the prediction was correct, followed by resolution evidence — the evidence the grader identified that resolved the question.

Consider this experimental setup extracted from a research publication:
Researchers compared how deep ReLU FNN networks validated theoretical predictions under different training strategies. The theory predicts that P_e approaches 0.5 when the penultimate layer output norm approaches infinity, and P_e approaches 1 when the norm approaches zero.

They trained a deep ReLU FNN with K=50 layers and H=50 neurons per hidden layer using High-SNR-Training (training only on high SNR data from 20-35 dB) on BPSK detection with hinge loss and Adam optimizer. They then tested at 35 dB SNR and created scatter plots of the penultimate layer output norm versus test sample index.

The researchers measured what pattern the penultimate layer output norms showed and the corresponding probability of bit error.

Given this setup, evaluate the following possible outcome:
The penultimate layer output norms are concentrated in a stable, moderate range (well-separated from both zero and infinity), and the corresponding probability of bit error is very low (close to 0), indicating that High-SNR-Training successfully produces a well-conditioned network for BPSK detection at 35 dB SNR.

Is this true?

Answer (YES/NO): NO